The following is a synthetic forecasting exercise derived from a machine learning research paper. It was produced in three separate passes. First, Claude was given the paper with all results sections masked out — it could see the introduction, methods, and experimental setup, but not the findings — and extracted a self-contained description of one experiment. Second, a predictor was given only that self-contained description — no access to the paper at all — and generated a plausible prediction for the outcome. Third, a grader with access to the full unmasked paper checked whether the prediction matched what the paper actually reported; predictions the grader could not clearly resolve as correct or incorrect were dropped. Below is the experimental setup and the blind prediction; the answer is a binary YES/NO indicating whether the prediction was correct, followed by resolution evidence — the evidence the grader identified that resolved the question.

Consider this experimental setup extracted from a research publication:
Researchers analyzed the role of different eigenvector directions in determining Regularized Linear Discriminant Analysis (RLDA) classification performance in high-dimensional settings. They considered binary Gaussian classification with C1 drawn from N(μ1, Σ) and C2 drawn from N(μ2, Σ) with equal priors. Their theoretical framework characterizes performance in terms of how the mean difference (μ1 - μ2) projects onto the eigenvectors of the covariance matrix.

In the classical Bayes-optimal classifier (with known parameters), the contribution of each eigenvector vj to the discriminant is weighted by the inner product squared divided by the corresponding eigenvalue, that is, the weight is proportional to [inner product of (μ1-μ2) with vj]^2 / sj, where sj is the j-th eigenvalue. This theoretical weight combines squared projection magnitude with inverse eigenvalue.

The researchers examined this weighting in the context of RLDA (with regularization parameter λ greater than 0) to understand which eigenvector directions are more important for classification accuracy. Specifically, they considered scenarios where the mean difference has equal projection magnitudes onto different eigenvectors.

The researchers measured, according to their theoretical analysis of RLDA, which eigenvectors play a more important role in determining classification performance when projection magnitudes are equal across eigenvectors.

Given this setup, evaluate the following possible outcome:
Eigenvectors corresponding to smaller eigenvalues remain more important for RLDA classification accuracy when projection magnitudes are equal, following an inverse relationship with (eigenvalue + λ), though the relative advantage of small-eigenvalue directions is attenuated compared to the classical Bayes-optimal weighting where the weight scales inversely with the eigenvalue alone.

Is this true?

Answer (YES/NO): NO